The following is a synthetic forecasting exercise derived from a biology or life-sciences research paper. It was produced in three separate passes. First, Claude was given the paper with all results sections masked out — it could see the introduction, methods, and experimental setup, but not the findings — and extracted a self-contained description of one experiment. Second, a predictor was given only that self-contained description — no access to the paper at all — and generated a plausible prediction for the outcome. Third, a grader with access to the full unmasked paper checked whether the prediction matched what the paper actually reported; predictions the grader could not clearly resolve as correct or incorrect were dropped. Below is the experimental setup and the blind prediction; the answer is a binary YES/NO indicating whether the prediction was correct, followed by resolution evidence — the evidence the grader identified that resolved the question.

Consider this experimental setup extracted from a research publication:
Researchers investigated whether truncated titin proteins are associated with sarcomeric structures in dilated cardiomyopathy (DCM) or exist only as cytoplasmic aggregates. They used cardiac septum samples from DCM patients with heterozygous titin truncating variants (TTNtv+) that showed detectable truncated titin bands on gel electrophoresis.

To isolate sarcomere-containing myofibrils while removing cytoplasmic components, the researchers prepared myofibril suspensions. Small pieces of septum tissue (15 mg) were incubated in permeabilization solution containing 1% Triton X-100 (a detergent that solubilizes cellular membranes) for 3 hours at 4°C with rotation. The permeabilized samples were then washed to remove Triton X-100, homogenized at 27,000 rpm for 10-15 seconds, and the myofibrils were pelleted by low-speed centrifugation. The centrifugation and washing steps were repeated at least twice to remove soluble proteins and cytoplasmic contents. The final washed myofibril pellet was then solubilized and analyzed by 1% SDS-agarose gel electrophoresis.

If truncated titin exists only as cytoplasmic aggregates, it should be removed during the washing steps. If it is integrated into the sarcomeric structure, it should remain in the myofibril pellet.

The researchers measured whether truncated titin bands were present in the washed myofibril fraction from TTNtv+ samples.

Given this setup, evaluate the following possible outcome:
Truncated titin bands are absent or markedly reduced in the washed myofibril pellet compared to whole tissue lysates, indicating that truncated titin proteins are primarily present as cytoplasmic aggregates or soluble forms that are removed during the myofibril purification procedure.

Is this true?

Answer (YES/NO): NO